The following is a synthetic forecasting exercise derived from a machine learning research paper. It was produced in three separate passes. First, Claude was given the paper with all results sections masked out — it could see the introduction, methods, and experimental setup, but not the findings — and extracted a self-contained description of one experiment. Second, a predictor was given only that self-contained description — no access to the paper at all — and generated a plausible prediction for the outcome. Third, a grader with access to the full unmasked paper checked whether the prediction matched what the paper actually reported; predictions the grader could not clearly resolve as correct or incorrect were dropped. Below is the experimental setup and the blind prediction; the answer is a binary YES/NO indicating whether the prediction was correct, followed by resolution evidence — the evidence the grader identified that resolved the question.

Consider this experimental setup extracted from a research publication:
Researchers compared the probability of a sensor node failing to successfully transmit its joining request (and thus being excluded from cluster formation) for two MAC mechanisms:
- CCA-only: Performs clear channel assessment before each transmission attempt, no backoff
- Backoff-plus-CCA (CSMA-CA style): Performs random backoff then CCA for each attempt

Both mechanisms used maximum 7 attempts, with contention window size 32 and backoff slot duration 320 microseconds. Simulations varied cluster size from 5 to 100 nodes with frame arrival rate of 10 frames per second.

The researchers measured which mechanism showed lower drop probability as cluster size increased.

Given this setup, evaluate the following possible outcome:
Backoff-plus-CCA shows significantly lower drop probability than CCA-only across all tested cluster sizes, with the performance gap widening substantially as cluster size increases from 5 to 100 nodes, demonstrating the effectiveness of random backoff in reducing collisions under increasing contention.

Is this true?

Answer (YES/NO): NO